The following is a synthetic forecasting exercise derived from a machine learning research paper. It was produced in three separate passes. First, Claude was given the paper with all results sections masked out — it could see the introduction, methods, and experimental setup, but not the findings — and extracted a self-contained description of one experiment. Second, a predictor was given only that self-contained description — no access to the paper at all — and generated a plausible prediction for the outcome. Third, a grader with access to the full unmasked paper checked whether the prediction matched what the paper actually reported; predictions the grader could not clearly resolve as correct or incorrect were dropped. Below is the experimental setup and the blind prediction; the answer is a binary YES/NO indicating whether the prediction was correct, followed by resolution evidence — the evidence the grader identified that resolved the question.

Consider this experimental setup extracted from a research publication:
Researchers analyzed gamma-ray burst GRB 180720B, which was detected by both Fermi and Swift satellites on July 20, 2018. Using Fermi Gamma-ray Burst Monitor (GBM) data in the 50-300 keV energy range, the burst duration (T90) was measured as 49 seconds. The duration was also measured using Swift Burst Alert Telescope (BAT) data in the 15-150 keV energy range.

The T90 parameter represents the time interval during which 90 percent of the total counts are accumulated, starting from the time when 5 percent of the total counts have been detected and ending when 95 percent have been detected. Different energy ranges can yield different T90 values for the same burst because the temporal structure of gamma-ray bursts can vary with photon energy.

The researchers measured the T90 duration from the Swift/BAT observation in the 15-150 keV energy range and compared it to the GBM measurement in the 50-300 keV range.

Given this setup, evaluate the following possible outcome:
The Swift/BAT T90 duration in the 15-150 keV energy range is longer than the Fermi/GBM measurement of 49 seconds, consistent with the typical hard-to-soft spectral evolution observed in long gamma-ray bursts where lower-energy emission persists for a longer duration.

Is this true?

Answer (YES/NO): YES